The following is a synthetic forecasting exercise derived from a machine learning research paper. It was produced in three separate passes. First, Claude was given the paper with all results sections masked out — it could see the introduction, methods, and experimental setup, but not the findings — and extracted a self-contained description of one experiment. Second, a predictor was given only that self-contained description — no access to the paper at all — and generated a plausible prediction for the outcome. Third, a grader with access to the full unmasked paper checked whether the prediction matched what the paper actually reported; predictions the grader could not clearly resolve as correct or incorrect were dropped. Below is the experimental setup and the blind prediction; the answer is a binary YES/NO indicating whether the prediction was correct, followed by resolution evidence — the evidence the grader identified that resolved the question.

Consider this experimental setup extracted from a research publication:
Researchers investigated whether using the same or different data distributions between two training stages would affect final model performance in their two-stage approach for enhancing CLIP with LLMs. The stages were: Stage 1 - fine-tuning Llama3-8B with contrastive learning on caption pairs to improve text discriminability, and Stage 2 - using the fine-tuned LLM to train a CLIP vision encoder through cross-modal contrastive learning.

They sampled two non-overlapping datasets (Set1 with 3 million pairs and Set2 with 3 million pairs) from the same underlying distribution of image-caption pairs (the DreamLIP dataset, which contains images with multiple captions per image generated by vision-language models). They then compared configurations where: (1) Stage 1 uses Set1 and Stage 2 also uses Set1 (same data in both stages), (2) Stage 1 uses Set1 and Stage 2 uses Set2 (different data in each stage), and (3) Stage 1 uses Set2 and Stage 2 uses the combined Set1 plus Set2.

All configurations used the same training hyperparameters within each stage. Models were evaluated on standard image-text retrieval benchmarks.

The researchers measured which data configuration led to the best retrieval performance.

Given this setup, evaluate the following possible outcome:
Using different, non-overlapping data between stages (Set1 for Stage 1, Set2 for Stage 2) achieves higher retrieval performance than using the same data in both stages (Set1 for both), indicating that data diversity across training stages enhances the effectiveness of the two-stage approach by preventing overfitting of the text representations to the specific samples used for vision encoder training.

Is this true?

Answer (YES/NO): YES